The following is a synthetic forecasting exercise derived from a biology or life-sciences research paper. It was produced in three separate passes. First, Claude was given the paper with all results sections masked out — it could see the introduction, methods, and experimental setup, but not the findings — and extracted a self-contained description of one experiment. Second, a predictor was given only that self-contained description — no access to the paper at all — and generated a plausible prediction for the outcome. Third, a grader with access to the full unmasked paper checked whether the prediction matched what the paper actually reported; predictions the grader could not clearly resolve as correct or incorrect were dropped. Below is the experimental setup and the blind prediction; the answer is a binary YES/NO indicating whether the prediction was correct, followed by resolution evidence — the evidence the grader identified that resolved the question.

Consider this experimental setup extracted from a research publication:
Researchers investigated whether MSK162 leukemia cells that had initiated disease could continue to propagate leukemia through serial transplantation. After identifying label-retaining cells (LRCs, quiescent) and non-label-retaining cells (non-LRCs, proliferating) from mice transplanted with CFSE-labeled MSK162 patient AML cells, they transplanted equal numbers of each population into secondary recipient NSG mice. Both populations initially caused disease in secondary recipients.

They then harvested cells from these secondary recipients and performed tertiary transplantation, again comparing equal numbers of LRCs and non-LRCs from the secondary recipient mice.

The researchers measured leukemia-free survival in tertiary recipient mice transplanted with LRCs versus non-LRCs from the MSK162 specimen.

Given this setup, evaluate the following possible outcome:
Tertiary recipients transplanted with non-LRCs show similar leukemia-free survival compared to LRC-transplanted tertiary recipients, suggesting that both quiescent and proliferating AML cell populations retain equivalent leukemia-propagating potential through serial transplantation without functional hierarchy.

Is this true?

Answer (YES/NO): NO